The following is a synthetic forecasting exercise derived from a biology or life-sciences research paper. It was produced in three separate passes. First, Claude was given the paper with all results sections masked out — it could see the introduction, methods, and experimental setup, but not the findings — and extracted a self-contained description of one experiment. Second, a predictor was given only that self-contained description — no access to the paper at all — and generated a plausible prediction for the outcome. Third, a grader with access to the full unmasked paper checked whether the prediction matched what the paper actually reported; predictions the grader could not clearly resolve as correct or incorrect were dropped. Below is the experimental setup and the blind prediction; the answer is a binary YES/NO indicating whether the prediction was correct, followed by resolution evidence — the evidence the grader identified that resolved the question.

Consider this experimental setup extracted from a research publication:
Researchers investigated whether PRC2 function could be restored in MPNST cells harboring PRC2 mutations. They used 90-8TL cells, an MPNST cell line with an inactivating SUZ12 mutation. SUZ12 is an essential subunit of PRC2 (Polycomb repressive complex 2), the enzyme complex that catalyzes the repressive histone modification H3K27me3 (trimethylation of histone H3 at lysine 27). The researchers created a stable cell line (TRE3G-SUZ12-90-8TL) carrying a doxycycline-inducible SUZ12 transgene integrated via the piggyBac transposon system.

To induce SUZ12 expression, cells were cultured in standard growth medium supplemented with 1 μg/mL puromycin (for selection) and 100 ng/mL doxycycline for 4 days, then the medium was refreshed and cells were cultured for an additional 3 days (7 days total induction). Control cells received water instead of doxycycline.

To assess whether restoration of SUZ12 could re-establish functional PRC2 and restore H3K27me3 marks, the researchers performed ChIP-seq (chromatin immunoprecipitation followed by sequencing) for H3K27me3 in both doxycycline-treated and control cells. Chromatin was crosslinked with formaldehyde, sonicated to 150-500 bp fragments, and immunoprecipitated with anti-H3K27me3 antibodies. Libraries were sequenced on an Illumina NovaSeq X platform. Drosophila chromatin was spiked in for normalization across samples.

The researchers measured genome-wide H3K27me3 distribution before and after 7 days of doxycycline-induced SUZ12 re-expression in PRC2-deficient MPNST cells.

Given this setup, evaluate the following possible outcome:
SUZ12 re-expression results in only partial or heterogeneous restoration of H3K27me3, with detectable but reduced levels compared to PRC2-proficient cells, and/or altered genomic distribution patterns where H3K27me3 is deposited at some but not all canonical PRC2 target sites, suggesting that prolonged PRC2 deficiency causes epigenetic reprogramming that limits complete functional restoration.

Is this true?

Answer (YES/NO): NO